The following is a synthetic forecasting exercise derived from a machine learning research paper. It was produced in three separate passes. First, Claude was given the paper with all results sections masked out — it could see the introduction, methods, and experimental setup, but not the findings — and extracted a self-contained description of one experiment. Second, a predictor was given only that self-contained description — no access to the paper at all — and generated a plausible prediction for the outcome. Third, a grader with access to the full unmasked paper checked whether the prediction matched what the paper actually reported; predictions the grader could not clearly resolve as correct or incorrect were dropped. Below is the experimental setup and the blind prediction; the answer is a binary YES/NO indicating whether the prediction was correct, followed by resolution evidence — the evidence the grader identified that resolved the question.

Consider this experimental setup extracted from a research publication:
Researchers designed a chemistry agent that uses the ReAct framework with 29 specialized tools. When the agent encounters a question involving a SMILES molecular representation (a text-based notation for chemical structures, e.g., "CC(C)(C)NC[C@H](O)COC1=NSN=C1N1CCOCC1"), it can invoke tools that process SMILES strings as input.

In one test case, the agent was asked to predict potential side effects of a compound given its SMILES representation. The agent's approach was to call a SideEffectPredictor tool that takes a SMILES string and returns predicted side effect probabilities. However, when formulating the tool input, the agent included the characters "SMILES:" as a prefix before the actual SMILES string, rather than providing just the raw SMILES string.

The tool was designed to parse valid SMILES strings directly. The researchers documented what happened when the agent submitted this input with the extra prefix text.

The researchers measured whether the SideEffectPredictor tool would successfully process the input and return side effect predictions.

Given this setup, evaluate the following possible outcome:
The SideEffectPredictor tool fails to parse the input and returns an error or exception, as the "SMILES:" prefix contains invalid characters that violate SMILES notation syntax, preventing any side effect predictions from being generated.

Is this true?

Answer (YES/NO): YES